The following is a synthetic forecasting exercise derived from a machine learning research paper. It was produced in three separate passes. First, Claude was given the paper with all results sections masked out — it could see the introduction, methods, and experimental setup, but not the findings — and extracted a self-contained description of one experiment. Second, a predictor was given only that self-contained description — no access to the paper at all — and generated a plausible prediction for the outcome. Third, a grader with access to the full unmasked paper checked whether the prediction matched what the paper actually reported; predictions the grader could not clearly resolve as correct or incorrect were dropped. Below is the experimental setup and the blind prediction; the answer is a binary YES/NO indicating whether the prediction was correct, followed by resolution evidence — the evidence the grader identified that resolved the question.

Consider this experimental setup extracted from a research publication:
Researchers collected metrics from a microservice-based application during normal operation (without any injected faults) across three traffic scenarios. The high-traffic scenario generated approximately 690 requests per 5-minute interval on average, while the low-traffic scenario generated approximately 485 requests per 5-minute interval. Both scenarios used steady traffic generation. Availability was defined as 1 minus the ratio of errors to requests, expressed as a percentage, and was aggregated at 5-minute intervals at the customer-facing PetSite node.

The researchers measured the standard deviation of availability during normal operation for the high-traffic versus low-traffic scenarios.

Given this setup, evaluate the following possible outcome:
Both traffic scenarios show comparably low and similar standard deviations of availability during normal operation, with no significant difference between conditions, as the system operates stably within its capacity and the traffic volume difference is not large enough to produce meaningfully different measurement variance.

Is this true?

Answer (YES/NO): NO